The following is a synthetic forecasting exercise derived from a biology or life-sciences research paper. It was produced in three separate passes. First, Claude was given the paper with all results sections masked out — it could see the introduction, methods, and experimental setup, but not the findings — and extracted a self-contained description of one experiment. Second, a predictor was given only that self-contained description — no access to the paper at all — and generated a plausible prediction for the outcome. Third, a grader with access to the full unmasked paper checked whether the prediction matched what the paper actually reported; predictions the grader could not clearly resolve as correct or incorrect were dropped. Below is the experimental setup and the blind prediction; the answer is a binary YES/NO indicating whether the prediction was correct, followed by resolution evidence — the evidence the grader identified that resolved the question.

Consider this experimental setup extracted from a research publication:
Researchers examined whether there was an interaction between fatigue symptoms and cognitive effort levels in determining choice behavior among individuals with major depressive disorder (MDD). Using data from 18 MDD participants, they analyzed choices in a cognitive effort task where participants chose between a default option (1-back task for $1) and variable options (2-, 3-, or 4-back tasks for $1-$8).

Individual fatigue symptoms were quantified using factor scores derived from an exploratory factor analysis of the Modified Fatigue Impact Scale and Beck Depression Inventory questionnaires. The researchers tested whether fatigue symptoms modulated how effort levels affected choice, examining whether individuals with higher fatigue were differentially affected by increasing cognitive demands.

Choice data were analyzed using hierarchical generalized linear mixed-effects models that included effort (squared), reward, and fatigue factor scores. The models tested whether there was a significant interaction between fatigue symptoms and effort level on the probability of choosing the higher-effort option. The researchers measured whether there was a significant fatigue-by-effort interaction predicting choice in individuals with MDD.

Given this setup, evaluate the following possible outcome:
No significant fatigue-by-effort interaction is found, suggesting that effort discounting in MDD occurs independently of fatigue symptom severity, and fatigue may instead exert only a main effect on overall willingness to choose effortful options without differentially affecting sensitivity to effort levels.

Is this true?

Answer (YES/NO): NO